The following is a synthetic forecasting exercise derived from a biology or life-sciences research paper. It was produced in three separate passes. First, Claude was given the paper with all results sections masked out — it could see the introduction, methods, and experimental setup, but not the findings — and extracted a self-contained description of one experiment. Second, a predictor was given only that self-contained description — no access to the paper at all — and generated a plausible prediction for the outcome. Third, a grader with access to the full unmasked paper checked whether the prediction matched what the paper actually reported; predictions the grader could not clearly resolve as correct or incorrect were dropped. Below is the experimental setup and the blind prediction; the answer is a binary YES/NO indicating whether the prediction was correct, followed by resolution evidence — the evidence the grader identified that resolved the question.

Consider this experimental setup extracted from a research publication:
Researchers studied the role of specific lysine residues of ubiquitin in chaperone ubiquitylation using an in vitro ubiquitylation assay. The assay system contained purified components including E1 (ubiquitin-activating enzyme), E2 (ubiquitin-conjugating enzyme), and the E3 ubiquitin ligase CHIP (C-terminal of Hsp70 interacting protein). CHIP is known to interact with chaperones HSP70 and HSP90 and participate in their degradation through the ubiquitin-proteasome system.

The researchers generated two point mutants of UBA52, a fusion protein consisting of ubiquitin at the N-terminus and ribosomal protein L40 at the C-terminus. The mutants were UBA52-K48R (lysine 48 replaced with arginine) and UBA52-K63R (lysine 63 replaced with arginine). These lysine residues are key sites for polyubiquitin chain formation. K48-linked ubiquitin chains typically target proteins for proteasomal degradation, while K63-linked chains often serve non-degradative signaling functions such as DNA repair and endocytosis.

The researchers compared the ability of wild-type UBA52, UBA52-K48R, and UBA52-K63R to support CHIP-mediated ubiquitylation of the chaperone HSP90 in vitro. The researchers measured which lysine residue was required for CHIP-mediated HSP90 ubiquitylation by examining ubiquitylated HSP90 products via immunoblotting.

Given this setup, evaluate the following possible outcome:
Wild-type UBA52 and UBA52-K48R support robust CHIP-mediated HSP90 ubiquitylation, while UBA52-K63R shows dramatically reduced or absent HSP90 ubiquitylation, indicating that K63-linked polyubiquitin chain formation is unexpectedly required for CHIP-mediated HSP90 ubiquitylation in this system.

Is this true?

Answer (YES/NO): YES